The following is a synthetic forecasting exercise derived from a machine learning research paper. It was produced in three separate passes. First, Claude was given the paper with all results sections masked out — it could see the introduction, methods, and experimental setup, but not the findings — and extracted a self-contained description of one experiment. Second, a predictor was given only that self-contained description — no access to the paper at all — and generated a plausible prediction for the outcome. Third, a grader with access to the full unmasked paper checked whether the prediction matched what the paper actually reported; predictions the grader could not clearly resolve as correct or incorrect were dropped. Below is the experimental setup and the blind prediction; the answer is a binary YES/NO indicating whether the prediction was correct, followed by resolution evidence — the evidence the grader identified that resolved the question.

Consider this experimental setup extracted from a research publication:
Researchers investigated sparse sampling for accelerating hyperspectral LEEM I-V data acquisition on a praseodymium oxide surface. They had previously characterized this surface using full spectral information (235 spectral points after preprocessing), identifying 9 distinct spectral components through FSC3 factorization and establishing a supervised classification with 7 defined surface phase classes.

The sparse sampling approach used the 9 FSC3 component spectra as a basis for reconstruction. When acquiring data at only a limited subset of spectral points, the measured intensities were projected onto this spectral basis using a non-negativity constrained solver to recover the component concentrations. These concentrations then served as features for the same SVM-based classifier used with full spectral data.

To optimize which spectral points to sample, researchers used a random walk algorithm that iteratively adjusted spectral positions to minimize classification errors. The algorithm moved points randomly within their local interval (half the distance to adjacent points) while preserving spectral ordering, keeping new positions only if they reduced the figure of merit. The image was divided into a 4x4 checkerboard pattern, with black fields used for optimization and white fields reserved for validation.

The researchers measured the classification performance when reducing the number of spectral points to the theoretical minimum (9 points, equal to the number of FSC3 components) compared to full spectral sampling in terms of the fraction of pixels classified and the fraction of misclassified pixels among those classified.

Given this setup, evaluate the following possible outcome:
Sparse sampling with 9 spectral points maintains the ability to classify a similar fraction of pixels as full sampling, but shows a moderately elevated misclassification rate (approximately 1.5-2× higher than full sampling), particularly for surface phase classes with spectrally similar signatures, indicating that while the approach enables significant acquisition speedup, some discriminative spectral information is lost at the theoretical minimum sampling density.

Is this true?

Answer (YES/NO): NO